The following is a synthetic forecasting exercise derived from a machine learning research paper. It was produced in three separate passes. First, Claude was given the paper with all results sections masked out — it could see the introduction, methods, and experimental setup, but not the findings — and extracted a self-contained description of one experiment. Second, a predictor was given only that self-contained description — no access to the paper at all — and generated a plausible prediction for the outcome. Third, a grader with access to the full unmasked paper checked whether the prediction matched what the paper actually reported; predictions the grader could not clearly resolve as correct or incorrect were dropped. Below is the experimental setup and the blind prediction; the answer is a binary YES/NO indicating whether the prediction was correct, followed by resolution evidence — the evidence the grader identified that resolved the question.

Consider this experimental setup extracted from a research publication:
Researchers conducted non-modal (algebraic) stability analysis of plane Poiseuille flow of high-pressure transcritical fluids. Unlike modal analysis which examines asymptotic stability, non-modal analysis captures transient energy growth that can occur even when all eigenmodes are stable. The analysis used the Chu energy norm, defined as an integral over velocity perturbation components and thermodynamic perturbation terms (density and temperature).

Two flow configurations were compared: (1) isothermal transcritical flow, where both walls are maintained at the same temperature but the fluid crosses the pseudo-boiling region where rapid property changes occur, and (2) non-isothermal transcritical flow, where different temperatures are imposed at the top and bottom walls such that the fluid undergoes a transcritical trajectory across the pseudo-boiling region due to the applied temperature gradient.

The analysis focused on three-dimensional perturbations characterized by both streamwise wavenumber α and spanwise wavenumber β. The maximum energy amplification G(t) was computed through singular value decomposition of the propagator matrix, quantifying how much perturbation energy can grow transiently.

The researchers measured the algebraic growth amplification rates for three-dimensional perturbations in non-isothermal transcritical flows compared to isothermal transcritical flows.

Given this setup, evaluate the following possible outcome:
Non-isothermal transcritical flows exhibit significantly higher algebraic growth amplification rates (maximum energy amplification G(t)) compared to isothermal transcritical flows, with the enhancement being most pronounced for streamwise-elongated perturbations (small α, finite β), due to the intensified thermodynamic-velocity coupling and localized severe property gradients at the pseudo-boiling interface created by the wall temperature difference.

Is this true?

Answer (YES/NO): YES